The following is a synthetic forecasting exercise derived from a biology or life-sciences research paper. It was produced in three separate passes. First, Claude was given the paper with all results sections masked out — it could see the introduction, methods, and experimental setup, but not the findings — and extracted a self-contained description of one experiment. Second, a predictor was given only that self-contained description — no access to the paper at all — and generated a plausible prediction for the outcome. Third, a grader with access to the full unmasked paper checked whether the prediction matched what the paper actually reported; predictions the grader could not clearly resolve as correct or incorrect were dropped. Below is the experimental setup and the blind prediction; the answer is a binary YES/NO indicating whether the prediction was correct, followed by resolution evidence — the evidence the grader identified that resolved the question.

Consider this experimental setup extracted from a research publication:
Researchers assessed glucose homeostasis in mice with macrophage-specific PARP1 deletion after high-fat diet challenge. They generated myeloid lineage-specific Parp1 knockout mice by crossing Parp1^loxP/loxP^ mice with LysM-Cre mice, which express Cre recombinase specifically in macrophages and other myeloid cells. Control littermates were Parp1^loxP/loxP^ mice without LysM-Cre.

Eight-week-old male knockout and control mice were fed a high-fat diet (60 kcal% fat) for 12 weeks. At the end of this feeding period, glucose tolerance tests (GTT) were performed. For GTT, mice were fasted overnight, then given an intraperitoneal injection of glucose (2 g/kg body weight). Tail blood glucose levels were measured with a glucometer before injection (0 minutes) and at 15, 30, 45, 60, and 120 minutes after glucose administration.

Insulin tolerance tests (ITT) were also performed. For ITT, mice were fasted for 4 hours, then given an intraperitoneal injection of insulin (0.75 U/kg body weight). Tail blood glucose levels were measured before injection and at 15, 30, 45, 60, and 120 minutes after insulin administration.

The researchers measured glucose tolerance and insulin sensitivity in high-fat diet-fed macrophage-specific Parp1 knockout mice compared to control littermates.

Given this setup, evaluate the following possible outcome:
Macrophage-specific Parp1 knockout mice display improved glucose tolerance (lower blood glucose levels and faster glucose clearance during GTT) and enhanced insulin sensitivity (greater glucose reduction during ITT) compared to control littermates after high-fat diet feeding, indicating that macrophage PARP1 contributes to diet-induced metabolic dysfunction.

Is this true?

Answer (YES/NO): NO